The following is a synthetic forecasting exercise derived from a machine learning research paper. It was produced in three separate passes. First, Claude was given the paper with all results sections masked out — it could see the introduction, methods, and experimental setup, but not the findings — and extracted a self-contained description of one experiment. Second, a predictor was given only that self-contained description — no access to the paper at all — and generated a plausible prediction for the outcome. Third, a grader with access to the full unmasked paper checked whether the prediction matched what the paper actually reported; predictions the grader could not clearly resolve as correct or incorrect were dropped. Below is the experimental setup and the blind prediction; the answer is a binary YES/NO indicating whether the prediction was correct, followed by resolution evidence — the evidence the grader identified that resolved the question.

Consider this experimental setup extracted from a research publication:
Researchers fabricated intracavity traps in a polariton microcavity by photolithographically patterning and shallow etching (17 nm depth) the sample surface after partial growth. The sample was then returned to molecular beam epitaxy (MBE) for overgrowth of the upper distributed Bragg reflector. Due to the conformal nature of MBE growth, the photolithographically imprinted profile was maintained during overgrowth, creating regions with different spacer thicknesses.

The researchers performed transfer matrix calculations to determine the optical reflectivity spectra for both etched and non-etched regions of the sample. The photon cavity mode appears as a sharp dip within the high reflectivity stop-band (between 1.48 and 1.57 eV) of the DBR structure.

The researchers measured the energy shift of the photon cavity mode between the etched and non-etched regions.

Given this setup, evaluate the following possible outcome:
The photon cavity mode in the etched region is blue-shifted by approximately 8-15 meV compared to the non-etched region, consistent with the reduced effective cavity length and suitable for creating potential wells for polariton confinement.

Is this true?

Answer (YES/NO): NO